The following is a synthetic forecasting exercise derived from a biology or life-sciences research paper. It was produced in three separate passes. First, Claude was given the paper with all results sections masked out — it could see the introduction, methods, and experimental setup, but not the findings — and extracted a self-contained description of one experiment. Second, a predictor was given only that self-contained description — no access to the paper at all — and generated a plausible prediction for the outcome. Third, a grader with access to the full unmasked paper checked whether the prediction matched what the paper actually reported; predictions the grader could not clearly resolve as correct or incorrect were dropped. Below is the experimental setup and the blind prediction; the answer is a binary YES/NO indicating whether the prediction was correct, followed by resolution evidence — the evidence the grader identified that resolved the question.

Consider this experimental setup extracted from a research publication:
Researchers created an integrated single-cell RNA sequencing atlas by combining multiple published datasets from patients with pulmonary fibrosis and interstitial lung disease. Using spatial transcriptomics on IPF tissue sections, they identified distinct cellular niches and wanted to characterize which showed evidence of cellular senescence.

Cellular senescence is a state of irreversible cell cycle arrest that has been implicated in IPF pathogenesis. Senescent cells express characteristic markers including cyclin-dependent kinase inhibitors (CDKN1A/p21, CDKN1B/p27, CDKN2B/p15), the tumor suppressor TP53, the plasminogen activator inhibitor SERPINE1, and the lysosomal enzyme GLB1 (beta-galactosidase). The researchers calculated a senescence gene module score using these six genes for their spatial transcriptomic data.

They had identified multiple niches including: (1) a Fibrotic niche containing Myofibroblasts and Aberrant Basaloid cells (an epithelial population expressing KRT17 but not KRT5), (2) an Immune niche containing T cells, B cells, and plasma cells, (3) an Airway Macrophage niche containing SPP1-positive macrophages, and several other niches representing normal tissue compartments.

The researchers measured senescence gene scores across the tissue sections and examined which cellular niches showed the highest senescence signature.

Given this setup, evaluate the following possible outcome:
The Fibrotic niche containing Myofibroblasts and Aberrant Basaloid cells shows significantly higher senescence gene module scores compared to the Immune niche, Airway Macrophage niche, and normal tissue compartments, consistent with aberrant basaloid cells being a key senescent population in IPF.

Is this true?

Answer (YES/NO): YES